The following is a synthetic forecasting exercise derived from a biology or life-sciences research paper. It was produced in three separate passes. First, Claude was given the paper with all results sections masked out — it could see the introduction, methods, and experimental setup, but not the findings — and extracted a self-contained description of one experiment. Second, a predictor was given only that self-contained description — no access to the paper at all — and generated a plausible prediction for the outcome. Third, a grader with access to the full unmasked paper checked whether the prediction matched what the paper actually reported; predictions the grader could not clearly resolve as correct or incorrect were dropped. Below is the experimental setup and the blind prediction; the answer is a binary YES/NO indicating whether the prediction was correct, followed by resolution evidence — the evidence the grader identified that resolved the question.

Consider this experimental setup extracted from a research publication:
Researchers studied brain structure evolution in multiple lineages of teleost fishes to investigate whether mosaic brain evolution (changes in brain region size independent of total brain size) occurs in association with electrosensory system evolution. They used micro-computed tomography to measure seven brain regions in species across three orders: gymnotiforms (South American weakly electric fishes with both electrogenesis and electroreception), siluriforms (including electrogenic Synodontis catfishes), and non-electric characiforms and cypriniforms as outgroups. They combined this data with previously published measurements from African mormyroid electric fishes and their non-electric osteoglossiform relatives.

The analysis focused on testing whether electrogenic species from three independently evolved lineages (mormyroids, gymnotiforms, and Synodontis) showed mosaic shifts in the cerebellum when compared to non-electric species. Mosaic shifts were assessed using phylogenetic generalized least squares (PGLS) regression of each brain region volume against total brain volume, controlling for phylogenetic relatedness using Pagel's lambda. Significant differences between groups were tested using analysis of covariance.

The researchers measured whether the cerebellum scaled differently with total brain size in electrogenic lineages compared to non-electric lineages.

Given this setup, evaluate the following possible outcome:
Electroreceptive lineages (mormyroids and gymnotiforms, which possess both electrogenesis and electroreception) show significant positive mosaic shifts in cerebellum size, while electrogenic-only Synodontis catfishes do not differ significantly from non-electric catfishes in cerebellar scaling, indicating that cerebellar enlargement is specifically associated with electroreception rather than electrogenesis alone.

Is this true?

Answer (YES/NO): NO